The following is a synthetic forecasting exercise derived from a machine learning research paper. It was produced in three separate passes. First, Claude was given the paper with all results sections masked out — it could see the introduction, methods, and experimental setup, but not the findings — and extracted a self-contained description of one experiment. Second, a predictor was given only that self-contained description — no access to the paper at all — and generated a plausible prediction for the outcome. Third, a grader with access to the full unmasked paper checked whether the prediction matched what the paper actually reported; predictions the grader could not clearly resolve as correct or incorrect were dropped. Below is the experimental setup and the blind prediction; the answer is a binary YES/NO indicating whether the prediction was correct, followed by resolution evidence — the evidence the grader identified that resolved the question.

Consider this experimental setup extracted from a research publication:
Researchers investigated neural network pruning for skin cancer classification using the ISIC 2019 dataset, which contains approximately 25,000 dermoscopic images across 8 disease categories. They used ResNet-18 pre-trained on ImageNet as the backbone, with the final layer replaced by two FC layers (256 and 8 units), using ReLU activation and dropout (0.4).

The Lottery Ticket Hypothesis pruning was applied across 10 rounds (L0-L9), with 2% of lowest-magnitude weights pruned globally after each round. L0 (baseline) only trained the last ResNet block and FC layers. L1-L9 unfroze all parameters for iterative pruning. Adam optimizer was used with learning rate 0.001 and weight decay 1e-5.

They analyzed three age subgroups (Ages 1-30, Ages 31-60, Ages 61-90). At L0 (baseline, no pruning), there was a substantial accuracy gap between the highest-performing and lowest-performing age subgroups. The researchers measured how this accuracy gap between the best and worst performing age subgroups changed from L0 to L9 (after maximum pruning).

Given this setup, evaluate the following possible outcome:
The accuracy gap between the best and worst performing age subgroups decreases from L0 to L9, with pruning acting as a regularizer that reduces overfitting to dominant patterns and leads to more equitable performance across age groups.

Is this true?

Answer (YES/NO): YES